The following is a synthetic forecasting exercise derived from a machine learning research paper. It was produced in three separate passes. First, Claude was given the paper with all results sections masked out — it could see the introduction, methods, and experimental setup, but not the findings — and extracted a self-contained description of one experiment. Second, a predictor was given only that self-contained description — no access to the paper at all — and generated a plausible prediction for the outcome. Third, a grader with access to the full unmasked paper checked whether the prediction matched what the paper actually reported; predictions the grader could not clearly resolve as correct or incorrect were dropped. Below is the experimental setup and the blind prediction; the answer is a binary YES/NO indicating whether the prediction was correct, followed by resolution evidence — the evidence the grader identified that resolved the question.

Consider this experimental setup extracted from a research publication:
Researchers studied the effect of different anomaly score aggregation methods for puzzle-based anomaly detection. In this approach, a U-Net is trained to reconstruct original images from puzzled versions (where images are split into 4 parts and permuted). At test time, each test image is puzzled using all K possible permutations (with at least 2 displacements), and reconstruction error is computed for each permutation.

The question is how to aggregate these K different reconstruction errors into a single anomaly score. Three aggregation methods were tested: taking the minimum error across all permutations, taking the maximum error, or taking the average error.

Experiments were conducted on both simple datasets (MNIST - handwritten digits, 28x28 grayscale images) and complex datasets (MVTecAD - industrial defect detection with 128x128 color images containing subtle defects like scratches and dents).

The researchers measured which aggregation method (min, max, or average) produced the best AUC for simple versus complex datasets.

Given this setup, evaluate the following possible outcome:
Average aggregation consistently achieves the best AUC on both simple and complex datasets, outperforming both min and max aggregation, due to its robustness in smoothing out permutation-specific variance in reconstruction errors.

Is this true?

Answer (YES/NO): NO